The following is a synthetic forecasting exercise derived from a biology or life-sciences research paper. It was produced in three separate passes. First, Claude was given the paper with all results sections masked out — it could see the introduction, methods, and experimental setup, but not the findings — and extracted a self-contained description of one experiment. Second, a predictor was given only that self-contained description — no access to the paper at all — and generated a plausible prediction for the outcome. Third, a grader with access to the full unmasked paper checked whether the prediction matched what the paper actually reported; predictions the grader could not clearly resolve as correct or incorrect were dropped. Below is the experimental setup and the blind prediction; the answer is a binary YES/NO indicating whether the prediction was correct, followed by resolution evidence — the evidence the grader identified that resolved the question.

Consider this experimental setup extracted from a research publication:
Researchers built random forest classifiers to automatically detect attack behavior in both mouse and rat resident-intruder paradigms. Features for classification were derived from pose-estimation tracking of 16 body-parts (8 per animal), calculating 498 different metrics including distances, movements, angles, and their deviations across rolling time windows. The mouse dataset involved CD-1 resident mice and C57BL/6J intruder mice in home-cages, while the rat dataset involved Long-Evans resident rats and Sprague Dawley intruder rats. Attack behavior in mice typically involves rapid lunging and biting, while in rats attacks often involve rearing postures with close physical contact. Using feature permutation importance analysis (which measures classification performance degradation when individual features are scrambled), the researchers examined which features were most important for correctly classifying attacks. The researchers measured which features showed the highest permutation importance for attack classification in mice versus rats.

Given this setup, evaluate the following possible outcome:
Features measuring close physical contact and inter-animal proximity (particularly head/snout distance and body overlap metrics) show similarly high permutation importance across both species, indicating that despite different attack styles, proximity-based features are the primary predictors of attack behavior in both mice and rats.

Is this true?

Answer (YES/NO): NO